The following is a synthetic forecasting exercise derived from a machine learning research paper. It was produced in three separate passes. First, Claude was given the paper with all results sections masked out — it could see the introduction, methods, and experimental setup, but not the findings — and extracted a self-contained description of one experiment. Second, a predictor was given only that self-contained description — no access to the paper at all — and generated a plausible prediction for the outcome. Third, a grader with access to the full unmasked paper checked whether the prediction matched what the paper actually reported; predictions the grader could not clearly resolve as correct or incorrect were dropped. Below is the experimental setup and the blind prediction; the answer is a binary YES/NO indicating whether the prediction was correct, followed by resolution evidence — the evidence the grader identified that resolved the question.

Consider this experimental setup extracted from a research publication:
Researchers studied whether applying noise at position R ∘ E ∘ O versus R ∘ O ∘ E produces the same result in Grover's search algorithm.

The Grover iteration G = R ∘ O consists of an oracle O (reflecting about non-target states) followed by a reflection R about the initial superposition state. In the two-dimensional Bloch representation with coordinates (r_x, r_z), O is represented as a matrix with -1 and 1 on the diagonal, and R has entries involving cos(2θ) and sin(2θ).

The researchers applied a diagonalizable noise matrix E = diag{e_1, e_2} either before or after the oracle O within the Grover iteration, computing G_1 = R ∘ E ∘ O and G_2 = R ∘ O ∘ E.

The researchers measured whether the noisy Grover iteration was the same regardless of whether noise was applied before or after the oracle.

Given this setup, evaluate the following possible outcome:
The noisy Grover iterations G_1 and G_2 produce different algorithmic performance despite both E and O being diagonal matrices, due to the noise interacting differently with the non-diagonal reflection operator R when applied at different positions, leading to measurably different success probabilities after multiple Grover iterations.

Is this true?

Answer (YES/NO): NO